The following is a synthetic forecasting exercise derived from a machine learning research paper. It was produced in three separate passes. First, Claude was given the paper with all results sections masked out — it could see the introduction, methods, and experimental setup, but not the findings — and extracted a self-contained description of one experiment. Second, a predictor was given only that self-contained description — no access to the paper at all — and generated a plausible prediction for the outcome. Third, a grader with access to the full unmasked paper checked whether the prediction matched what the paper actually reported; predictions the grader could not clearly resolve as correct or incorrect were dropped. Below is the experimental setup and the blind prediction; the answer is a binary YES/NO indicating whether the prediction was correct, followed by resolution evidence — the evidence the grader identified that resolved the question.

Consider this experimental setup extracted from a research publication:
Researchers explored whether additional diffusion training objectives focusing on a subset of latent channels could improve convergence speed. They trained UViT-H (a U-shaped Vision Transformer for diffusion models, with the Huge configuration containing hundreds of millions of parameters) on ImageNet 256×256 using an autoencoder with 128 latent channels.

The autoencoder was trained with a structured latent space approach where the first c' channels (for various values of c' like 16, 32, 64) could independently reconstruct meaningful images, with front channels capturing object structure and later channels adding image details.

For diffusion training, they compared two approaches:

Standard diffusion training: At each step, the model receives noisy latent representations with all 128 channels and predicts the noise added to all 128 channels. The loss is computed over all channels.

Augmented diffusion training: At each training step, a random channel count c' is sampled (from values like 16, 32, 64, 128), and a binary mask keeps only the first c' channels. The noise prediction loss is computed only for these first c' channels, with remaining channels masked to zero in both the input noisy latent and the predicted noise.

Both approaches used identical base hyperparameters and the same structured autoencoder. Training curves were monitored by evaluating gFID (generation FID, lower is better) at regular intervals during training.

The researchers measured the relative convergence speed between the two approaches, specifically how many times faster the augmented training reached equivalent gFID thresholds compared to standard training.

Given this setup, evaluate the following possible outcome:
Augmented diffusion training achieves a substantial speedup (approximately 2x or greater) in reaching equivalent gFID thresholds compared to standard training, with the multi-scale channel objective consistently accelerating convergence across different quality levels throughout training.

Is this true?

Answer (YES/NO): YES